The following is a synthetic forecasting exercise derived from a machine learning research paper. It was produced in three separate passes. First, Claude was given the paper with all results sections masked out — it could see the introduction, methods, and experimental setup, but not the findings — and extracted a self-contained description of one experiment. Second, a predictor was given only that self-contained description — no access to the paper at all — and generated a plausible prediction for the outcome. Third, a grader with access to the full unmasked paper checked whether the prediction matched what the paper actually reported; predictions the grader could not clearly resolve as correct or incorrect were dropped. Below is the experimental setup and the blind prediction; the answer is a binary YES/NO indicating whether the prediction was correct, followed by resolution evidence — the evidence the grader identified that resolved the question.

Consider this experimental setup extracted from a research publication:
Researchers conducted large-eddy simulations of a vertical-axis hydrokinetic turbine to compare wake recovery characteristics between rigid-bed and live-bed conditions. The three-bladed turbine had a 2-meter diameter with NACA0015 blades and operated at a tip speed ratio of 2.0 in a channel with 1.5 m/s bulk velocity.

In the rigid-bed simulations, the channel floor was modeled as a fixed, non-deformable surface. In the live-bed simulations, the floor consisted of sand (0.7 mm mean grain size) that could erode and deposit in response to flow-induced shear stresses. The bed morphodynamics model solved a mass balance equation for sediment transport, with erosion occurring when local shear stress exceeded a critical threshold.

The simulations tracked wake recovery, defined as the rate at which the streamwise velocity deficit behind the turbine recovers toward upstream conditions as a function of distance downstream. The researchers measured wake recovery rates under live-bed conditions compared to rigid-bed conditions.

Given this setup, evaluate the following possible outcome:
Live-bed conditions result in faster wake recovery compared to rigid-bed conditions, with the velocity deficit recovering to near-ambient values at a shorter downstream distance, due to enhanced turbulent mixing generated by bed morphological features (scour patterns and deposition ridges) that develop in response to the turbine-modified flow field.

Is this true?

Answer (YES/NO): YES